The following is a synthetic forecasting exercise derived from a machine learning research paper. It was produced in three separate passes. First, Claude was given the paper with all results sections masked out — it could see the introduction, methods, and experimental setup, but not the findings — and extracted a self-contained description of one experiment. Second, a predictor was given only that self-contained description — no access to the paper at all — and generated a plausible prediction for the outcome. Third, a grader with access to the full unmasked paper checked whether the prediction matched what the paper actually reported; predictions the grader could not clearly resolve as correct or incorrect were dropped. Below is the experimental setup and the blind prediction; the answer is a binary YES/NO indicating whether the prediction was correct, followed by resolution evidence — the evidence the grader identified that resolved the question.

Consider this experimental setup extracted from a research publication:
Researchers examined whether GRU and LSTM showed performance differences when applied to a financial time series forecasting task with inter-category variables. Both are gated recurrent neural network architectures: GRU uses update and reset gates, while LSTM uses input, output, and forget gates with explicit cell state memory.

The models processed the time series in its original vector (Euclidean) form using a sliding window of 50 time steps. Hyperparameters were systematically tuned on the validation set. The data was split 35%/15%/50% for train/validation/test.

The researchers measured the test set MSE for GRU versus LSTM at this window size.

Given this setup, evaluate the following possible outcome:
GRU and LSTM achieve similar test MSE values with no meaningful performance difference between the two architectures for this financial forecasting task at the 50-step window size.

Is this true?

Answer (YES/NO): YES